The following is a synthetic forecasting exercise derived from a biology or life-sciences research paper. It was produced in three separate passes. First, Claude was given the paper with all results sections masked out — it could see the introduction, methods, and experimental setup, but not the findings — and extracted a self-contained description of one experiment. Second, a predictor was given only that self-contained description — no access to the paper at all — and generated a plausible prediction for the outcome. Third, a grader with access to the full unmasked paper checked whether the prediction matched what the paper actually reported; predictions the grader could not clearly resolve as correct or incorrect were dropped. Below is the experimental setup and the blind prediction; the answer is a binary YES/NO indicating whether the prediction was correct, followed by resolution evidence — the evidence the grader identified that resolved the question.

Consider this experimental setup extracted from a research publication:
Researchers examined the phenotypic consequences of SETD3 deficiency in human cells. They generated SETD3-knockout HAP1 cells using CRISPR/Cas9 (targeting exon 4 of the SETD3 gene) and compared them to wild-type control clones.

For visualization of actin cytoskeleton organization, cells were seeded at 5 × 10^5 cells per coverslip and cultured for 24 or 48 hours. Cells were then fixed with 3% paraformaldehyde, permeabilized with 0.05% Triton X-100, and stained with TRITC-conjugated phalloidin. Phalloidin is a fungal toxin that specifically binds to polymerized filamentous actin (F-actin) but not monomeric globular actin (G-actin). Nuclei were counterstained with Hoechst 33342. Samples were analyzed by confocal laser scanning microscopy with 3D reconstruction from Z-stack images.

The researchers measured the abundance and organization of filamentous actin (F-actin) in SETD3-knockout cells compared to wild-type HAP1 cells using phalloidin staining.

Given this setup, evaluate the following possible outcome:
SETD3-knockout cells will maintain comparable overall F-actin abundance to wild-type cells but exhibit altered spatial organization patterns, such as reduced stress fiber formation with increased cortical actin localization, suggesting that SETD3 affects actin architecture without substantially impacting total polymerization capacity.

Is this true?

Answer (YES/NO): NO